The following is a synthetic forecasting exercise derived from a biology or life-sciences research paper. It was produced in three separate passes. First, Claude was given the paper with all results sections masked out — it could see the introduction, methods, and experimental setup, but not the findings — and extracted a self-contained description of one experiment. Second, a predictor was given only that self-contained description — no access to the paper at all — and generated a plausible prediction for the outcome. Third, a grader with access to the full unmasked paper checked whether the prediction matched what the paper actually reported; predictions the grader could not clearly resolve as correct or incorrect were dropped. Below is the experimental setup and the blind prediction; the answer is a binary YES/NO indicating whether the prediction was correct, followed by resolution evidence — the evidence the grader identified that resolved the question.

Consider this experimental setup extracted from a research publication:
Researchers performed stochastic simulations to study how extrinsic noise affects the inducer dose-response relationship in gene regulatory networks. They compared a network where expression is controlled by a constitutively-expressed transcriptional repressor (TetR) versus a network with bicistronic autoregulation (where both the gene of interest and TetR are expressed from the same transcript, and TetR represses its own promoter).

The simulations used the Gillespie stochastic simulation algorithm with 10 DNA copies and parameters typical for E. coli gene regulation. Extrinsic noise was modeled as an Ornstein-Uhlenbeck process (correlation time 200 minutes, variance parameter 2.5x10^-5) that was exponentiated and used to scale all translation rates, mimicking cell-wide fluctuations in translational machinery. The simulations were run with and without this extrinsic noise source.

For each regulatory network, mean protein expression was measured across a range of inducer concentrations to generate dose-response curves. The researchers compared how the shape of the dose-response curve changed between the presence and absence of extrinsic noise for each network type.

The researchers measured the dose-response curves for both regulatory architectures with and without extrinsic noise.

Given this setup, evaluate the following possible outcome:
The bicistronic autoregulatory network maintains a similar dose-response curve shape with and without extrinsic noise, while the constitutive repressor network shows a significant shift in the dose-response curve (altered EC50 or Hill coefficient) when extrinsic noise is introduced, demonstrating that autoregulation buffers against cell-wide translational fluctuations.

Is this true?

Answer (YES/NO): NO